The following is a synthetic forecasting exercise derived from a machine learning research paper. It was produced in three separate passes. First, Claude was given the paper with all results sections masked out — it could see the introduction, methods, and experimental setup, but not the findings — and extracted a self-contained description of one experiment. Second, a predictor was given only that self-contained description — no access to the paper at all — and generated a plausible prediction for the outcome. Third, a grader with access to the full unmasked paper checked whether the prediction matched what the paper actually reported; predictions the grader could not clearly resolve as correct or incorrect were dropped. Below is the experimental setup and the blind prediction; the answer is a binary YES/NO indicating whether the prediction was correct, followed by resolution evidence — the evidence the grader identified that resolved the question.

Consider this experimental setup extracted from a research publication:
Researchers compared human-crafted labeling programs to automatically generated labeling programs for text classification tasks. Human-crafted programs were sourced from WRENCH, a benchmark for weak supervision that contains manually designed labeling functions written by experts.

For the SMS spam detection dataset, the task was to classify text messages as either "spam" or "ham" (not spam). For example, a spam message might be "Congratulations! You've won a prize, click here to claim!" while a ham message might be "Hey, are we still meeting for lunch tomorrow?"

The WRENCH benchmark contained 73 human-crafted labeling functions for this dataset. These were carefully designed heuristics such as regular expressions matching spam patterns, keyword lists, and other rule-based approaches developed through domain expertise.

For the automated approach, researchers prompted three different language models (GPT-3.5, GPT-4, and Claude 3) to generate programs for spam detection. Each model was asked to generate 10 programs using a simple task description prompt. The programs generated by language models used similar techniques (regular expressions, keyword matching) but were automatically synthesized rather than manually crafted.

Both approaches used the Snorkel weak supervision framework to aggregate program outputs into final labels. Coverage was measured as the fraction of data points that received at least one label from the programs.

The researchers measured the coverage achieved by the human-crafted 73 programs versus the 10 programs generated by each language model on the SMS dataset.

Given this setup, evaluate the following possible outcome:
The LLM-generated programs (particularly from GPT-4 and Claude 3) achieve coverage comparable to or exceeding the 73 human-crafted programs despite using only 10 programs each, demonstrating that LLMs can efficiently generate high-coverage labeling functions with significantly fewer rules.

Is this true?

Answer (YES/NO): YES